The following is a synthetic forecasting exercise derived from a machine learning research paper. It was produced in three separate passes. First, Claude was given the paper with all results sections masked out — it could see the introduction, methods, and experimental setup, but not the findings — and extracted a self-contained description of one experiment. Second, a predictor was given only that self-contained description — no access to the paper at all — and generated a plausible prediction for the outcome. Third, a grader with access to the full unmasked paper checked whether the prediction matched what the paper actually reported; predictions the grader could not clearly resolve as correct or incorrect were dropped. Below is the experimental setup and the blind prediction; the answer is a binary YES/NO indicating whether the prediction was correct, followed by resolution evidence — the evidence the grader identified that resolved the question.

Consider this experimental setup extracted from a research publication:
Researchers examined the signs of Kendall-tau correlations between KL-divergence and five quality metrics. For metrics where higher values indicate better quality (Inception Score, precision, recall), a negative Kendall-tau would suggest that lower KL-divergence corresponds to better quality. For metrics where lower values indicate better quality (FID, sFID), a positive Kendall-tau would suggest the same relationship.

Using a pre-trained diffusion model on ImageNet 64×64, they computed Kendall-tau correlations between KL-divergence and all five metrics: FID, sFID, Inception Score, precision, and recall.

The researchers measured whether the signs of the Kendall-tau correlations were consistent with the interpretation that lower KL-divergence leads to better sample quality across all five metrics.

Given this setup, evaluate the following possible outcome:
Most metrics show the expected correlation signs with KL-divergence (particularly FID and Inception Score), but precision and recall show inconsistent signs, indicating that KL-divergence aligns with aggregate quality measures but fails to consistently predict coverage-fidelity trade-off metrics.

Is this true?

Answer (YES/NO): NO